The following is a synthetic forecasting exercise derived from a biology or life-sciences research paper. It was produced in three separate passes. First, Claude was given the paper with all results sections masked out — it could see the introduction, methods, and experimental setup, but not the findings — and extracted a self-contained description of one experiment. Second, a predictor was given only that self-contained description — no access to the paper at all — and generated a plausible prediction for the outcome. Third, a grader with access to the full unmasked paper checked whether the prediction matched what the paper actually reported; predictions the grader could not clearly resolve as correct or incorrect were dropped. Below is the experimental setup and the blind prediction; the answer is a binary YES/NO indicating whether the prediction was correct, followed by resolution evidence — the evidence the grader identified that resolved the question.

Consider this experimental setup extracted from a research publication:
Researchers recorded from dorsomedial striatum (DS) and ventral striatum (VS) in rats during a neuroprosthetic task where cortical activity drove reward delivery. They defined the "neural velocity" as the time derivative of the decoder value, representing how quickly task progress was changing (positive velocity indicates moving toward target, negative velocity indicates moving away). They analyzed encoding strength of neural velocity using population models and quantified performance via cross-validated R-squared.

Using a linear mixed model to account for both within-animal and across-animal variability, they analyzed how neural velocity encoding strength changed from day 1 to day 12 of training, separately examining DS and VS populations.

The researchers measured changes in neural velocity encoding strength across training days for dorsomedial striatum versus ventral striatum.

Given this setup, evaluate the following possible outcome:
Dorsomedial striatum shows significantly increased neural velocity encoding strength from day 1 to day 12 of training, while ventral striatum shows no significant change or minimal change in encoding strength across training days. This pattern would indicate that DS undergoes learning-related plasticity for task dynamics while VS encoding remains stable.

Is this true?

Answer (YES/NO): YES